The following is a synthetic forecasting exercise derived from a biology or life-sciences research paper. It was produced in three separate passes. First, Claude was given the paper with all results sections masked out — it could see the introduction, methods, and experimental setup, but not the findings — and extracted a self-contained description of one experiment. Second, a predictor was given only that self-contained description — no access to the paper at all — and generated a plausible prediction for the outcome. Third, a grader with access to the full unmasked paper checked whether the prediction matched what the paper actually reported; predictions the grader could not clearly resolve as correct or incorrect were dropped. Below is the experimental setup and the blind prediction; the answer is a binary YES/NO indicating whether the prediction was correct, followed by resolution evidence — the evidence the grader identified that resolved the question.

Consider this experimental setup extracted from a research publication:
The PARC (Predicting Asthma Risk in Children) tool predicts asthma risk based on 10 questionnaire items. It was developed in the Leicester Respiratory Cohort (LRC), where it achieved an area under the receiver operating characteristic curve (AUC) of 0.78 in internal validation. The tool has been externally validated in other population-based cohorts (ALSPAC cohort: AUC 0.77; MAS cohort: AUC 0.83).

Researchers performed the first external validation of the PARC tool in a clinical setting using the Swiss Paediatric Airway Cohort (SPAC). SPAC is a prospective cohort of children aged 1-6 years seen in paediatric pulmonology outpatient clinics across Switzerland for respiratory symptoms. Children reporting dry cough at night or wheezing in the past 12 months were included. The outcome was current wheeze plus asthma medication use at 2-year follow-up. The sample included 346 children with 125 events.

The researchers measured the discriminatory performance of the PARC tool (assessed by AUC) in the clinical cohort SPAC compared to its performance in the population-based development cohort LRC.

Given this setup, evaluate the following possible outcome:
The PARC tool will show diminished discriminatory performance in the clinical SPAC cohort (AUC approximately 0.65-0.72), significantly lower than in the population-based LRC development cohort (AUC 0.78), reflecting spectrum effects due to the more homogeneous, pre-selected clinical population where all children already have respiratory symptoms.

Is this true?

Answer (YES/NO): YES